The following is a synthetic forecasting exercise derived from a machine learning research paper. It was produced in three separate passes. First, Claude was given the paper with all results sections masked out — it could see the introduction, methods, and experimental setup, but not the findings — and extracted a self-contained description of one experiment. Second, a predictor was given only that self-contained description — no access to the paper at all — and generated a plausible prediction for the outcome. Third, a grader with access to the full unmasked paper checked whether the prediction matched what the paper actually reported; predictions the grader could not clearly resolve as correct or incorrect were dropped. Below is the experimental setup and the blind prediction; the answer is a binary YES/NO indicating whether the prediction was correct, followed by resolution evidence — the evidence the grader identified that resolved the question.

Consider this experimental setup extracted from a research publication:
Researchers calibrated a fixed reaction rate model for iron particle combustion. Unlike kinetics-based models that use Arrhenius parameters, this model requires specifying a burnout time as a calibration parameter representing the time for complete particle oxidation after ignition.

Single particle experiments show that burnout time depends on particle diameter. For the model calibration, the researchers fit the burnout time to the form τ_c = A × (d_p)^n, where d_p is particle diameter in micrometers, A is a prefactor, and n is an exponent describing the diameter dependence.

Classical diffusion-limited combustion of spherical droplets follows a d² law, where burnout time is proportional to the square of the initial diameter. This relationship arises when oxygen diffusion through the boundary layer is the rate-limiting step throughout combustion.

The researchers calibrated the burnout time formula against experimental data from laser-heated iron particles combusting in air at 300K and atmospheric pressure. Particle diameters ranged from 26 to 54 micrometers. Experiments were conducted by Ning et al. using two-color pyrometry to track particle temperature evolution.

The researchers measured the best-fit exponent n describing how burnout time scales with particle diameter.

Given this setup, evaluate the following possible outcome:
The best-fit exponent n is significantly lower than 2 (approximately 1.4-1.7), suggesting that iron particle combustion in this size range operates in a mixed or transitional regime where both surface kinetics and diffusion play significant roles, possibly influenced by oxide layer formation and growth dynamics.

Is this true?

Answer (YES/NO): YES